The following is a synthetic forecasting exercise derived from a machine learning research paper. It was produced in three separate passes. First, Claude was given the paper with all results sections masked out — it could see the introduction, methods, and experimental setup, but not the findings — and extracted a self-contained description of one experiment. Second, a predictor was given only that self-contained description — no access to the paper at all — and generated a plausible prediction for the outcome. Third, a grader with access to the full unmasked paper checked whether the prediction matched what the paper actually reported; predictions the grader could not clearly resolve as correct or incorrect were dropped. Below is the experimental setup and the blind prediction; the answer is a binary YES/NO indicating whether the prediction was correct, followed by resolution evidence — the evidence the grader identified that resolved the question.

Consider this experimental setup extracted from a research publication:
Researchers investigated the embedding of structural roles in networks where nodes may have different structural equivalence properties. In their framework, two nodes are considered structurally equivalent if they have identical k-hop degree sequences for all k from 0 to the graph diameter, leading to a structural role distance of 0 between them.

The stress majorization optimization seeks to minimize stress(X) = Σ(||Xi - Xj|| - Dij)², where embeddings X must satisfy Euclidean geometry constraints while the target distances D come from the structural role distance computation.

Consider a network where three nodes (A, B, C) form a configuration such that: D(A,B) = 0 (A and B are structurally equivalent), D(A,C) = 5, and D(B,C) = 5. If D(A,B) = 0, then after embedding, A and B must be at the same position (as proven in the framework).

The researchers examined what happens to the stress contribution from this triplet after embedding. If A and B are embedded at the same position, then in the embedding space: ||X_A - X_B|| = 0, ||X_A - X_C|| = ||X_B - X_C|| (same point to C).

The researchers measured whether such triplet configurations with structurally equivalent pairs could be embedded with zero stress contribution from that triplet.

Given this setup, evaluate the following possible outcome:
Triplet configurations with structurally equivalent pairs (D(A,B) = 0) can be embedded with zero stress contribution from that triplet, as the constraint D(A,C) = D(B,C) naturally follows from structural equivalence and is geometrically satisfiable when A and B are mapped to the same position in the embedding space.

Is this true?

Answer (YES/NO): YES